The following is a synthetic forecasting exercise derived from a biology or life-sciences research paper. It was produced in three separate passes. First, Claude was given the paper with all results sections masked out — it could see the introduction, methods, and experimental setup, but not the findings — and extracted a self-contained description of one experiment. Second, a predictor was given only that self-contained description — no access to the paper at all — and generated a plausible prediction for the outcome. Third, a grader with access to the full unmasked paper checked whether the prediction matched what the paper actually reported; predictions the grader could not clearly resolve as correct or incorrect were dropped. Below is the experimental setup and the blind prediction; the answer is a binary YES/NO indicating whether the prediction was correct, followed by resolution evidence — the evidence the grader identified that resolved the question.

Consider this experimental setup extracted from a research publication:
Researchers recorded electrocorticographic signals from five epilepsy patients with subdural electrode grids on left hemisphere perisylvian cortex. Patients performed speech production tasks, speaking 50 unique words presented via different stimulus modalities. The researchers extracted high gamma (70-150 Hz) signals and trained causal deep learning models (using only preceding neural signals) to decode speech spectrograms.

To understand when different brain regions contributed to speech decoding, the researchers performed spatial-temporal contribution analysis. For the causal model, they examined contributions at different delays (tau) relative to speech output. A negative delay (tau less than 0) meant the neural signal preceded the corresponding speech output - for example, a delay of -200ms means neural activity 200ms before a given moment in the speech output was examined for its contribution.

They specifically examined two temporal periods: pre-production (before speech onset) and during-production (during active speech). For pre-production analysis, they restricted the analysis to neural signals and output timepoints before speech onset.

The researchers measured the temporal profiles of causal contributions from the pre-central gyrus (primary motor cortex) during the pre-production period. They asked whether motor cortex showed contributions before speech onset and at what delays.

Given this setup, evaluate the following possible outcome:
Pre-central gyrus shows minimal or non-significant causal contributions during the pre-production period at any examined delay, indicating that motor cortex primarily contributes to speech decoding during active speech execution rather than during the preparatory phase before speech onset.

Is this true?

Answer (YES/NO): NO